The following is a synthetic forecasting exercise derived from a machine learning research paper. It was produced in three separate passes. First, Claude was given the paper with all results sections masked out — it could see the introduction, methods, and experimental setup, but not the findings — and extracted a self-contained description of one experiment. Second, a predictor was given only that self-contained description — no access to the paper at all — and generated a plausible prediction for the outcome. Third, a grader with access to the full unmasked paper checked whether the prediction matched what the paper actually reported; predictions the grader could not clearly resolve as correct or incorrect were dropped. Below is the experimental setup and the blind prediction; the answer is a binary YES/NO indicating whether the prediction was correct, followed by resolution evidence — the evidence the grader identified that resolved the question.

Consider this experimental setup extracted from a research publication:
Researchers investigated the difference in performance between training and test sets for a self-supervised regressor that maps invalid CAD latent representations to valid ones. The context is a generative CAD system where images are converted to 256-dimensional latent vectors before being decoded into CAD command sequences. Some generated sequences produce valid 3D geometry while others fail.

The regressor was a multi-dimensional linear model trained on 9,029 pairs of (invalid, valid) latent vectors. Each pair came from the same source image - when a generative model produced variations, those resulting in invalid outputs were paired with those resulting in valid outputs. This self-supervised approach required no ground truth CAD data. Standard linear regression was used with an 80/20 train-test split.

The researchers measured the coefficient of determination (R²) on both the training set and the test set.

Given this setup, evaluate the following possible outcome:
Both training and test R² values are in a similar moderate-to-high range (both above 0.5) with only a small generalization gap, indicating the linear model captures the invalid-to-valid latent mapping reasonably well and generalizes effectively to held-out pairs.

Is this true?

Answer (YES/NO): NO